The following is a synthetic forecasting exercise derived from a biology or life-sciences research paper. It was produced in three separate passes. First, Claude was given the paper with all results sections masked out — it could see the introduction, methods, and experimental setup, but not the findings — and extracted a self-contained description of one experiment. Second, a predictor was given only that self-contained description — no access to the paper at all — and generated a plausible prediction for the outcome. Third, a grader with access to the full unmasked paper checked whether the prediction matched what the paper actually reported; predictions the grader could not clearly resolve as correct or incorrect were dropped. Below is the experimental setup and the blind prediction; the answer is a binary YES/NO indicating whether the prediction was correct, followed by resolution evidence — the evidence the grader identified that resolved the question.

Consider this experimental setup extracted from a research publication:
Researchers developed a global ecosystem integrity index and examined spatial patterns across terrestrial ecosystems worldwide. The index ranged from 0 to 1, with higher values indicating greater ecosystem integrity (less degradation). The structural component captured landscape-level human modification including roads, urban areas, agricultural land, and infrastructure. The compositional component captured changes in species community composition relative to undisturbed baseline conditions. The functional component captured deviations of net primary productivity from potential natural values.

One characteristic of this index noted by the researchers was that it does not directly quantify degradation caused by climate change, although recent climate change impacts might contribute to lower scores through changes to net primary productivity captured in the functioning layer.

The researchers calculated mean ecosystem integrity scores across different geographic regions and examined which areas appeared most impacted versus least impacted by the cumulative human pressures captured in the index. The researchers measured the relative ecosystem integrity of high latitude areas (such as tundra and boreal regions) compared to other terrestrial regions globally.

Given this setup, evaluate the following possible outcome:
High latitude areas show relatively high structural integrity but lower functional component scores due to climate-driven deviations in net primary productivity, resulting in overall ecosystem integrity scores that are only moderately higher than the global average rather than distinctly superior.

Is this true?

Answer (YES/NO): NO